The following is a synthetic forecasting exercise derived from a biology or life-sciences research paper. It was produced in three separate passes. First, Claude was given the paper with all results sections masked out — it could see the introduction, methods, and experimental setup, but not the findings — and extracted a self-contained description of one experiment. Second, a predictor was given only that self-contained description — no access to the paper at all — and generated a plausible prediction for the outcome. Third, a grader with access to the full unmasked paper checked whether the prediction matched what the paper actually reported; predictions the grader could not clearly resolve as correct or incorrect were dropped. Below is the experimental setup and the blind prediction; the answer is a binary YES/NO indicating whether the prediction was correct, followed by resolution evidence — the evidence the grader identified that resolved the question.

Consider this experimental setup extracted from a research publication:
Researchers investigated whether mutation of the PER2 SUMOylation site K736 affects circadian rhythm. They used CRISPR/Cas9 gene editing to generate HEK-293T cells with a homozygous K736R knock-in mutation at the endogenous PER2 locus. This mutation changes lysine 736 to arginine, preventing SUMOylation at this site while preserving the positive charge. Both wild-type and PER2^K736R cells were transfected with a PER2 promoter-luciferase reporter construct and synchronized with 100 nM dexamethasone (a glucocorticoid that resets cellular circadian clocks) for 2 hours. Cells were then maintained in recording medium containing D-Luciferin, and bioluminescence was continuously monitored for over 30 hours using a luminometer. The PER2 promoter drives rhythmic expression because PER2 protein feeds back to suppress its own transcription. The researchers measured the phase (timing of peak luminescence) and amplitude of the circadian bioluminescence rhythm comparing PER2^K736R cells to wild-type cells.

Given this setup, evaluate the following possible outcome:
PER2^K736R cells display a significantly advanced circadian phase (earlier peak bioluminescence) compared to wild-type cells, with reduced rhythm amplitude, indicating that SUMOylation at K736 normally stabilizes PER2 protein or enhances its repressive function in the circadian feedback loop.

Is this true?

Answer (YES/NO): YES